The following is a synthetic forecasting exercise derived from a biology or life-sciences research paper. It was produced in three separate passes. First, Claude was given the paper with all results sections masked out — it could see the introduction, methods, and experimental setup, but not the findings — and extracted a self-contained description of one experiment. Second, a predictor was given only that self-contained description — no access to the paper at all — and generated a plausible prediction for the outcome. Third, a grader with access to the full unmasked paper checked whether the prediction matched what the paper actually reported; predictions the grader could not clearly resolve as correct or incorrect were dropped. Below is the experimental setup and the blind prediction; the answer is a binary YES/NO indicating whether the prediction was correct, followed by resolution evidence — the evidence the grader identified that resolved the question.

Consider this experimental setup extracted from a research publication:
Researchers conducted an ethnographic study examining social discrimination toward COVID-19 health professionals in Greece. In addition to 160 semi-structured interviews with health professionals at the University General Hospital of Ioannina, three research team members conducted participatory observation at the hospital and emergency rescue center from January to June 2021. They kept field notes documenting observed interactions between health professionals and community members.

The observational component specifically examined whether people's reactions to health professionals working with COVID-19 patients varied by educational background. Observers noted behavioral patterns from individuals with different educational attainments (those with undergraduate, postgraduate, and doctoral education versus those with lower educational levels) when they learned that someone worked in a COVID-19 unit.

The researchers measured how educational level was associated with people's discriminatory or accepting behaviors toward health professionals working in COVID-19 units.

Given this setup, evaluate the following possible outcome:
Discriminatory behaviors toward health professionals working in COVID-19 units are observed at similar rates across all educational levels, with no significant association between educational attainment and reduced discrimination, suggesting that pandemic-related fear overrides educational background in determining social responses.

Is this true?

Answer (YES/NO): NO